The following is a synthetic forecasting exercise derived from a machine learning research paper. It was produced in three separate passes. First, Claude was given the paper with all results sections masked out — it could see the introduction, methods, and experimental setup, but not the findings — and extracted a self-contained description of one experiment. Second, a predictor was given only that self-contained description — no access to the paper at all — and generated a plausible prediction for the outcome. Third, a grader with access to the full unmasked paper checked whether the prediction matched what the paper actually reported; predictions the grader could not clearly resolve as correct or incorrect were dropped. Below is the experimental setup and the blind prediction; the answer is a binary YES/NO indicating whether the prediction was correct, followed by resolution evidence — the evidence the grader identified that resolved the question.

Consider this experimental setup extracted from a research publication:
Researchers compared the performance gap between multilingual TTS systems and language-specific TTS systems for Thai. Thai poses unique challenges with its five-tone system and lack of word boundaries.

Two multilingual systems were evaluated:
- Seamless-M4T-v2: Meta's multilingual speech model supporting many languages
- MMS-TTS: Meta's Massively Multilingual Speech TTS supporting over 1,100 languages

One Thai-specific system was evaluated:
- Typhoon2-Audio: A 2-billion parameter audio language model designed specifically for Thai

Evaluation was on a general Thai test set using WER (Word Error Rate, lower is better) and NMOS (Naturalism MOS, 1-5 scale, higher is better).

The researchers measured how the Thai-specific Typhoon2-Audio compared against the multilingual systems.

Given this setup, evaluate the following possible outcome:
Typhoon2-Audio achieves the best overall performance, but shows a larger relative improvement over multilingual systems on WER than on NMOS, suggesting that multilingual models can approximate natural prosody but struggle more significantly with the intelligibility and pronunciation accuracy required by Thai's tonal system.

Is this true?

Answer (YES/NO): NO